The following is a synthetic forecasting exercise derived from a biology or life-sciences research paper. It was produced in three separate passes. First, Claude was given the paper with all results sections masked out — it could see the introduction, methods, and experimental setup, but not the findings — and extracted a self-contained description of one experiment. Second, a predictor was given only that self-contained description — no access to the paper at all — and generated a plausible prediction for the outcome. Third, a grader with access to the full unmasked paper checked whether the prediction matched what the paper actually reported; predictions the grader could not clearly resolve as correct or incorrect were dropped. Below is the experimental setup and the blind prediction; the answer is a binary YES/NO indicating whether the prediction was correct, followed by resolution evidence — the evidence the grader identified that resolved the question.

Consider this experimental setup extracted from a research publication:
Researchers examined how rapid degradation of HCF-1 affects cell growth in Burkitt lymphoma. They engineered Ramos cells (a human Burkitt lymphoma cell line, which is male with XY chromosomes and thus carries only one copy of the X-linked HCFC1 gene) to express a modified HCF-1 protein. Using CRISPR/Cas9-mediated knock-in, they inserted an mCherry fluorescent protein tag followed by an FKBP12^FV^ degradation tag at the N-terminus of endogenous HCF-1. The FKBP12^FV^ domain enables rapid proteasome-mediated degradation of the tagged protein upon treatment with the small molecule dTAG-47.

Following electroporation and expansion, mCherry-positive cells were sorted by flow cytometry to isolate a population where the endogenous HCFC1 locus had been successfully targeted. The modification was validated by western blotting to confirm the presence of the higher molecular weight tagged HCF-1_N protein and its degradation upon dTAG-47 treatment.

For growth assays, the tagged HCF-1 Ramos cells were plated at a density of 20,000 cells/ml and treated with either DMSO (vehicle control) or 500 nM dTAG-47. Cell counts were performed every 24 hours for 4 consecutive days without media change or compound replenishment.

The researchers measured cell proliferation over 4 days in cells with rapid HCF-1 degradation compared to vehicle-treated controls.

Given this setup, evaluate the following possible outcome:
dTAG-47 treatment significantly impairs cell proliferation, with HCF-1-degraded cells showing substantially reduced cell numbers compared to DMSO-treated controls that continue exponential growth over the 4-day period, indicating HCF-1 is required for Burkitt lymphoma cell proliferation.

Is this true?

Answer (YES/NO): NO